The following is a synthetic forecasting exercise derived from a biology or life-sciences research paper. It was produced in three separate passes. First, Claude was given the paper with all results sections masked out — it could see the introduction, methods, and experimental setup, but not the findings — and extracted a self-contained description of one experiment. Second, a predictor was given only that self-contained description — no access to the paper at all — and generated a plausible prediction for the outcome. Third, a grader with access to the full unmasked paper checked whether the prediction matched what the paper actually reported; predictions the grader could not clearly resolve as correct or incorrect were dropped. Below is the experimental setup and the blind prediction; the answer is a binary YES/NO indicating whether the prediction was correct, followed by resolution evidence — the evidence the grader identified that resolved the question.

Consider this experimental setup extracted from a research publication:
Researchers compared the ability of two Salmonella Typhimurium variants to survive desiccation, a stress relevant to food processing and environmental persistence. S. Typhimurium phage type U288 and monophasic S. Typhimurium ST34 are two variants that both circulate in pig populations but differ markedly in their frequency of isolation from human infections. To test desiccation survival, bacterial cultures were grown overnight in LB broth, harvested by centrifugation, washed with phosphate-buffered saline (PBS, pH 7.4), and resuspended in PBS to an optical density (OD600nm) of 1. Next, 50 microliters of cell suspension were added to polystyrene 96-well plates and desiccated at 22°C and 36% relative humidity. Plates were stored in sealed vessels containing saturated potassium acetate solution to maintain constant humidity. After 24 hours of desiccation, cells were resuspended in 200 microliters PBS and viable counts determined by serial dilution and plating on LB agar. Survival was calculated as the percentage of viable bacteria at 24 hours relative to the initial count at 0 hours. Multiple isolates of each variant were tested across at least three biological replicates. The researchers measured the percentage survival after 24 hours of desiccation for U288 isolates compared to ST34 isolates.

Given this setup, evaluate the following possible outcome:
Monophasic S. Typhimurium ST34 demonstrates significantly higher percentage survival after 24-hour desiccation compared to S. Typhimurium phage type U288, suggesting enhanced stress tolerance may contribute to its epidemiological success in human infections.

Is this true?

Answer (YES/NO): YES